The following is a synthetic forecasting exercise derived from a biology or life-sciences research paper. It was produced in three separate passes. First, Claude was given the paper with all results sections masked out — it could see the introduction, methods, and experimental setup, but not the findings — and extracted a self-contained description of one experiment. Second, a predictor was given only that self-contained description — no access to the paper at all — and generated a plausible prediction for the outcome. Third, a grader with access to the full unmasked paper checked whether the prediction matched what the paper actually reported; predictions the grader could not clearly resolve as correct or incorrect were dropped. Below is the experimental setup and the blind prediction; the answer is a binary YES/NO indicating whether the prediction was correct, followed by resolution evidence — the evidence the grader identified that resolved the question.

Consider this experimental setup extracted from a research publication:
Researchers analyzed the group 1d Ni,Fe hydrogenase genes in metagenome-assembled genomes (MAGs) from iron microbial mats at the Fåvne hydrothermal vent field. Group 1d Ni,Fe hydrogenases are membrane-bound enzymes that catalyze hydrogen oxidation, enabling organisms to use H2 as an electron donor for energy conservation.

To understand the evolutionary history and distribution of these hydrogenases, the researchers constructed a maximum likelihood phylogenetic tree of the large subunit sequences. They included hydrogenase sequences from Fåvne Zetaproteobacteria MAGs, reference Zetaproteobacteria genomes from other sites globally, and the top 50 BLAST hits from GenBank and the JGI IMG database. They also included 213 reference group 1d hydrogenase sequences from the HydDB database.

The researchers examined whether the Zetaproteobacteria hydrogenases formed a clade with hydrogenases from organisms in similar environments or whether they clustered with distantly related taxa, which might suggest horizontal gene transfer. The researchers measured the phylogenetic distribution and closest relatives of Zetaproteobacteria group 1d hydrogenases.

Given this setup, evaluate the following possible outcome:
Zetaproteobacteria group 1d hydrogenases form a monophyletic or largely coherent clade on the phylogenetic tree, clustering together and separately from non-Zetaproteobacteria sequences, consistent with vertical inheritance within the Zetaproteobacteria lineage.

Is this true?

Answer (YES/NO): NO